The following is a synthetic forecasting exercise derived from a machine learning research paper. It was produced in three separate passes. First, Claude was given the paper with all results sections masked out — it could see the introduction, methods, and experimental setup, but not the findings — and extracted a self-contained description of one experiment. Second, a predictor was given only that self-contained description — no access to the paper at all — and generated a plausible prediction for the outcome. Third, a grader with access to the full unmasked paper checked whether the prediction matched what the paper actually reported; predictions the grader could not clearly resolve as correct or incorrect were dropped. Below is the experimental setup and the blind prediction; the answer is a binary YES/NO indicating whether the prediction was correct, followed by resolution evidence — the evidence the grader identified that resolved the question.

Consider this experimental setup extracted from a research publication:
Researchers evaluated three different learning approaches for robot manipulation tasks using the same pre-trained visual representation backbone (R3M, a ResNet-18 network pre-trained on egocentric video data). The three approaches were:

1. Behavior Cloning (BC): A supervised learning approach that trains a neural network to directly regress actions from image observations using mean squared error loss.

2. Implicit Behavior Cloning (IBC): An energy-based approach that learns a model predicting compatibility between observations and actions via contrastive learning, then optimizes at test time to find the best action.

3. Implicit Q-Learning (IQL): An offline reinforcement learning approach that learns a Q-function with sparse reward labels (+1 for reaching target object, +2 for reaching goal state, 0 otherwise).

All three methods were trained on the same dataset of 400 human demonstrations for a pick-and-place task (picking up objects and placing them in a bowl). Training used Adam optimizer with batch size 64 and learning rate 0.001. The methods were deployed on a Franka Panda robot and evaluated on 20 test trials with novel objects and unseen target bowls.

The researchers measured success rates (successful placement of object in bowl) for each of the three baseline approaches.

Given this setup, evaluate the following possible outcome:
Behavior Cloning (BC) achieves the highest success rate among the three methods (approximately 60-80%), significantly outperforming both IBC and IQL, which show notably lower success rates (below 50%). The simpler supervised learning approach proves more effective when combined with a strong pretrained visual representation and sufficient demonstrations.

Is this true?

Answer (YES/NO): NO